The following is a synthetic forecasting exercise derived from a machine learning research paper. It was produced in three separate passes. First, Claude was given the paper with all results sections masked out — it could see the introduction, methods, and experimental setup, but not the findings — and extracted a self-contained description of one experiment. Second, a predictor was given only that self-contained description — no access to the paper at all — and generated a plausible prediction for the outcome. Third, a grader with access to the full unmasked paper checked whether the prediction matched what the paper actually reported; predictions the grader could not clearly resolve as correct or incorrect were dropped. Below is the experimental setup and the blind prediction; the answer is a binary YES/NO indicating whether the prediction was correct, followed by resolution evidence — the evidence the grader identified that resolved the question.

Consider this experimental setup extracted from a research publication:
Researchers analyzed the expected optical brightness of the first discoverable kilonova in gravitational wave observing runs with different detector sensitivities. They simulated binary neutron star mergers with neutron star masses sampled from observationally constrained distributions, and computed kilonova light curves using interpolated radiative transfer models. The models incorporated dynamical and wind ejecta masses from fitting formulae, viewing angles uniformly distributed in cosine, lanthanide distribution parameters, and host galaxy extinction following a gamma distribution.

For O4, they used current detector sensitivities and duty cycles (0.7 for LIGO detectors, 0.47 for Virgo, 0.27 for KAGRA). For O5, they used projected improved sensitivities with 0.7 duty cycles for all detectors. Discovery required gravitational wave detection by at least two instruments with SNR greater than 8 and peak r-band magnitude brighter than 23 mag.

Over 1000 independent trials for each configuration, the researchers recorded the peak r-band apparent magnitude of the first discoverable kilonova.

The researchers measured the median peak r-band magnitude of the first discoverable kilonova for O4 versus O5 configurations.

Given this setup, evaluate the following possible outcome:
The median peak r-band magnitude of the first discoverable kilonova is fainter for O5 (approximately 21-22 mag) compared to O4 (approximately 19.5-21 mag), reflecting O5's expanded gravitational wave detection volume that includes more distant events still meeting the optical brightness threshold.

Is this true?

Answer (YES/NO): YES